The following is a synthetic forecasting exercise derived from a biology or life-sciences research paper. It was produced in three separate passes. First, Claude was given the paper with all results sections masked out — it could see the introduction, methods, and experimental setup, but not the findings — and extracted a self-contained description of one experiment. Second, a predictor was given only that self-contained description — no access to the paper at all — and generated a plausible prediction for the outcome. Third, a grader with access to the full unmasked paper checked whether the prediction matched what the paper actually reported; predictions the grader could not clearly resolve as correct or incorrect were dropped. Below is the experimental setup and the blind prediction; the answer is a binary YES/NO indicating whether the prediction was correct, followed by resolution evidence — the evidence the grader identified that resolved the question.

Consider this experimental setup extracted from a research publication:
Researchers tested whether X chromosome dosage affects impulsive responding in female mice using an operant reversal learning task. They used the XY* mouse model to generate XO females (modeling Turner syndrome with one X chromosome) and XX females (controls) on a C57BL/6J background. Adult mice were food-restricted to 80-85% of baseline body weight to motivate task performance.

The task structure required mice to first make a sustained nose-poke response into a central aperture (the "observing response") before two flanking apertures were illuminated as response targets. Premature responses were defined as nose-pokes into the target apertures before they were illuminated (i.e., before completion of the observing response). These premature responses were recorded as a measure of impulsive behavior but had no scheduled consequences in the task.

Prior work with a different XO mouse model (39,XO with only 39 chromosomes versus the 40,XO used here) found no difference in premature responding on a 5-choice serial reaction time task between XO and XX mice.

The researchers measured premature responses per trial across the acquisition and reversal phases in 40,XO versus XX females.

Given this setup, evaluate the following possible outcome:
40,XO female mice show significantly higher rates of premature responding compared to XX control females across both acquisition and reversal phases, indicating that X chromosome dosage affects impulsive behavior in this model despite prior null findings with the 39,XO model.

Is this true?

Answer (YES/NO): NO